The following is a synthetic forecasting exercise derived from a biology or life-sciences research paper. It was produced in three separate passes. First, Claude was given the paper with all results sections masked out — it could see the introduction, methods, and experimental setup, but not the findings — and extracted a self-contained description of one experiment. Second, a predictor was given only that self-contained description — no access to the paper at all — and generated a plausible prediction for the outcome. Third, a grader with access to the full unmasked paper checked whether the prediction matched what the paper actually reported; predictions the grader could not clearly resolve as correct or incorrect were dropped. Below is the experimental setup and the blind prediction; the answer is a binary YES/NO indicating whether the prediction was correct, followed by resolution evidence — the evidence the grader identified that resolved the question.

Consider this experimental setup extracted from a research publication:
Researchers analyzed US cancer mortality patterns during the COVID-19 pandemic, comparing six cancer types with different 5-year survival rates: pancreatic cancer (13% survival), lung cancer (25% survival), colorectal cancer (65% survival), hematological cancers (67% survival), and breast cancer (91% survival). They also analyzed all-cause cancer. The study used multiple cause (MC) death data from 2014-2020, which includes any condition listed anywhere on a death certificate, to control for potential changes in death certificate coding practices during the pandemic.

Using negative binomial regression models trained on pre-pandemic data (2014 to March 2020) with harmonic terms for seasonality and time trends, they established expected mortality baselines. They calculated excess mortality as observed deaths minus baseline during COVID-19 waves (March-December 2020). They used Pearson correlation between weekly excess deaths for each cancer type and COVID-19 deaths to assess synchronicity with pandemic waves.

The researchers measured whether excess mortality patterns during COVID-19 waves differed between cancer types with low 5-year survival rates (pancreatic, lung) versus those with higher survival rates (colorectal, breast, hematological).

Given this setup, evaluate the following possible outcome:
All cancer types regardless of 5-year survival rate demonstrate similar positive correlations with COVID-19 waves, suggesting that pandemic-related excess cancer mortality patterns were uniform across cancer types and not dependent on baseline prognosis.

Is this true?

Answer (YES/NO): NO